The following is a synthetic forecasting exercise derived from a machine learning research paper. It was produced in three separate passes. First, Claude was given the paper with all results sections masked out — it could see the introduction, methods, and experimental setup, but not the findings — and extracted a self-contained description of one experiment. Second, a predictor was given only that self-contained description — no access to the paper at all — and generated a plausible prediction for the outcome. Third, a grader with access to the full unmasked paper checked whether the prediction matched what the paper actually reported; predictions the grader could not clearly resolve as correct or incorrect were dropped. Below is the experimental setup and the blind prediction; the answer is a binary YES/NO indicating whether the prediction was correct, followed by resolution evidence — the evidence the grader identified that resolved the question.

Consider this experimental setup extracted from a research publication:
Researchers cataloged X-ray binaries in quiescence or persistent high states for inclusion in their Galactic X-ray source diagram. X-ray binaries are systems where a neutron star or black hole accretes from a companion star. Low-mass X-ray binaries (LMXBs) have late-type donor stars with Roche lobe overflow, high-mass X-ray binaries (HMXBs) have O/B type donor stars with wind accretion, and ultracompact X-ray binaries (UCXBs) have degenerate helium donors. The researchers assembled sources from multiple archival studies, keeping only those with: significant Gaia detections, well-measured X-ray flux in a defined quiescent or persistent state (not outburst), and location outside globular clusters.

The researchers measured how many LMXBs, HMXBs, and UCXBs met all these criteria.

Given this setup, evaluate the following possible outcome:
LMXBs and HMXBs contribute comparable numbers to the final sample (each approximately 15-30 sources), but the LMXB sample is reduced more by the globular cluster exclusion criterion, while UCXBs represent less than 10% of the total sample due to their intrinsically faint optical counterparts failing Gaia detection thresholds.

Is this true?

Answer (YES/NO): NO